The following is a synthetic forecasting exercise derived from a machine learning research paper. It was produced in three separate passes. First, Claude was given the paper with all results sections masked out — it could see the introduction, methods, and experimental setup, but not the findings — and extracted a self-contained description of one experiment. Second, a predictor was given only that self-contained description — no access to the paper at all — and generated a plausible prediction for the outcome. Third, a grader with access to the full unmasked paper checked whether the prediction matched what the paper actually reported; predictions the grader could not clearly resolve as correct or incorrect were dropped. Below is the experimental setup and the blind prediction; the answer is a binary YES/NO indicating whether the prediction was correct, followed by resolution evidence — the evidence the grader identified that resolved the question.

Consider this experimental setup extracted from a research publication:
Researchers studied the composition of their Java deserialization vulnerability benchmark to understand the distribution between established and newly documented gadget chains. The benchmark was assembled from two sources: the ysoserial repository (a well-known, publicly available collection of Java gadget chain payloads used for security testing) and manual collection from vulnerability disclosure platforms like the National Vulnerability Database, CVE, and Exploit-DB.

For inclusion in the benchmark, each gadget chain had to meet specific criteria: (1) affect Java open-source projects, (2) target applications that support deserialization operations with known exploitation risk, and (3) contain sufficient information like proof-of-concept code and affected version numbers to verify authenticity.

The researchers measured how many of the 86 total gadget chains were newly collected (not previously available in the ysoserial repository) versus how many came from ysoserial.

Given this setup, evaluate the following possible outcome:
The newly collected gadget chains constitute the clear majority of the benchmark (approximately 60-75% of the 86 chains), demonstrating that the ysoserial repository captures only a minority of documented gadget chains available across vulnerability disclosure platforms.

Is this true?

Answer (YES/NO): YES